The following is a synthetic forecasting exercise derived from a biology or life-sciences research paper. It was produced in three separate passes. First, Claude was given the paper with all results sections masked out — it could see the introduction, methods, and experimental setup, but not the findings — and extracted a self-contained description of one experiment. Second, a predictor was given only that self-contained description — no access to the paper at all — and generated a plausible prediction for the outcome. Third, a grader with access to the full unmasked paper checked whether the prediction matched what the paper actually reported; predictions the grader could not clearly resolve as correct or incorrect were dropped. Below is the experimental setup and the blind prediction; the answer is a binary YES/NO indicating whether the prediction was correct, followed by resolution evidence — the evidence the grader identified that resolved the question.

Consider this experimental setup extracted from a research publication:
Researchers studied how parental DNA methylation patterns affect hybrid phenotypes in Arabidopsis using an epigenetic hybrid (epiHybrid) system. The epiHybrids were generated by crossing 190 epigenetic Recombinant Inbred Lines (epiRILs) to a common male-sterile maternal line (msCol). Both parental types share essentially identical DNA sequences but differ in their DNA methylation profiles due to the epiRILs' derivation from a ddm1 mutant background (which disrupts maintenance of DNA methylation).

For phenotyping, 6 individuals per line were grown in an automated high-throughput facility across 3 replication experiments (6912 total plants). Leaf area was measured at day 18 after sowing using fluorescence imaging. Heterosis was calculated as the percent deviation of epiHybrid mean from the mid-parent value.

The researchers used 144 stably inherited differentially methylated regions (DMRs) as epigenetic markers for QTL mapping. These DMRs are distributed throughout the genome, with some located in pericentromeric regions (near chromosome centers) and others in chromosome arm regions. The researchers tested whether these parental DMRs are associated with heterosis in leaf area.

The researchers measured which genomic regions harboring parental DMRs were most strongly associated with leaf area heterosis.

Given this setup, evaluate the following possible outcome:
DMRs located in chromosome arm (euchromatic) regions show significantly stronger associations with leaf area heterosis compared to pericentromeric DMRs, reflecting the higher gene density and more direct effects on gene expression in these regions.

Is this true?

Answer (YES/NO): NO